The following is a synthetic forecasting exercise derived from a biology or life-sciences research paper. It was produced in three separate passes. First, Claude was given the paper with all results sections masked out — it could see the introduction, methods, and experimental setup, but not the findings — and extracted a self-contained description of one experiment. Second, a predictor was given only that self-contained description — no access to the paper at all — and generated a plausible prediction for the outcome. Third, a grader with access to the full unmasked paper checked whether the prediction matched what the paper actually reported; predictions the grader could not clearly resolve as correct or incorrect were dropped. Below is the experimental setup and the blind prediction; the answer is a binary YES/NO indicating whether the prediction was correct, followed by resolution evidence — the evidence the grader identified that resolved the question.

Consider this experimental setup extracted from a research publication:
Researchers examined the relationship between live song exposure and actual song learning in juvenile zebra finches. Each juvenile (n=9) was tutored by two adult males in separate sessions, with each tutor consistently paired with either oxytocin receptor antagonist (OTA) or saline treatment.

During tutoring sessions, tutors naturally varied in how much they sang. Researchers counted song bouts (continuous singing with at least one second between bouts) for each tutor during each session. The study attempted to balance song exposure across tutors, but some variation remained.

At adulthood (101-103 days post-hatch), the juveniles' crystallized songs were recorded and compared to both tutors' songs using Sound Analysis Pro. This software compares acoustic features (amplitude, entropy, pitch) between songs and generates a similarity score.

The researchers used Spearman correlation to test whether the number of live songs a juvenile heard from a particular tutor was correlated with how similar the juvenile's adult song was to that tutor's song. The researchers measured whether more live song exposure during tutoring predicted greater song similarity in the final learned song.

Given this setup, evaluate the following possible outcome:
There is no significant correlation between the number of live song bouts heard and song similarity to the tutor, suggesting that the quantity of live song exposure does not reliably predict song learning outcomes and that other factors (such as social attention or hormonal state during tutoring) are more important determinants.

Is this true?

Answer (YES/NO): YES